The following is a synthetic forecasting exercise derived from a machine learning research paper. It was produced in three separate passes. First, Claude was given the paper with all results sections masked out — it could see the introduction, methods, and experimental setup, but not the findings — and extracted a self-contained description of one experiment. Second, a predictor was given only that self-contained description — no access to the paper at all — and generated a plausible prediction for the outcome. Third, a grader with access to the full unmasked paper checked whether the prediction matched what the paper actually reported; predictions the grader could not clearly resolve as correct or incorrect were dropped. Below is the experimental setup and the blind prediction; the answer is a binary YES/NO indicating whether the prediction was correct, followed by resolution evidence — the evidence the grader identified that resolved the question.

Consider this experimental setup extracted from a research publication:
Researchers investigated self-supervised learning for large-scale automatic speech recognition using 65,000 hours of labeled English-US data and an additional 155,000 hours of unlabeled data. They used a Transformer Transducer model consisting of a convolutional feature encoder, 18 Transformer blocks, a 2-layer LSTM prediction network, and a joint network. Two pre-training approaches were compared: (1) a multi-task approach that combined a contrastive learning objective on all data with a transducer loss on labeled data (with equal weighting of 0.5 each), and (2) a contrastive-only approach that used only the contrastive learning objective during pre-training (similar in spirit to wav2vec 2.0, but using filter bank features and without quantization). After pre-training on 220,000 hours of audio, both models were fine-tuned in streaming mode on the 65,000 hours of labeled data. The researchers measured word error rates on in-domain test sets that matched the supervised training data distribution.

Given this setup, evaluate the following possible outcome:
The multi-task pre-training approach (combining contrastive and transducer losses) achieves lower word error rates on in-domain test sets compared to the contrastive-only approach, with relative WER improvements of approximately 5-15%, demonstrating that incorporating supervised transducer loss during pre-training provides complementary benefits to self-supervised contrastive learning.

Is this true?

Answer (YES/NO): NO